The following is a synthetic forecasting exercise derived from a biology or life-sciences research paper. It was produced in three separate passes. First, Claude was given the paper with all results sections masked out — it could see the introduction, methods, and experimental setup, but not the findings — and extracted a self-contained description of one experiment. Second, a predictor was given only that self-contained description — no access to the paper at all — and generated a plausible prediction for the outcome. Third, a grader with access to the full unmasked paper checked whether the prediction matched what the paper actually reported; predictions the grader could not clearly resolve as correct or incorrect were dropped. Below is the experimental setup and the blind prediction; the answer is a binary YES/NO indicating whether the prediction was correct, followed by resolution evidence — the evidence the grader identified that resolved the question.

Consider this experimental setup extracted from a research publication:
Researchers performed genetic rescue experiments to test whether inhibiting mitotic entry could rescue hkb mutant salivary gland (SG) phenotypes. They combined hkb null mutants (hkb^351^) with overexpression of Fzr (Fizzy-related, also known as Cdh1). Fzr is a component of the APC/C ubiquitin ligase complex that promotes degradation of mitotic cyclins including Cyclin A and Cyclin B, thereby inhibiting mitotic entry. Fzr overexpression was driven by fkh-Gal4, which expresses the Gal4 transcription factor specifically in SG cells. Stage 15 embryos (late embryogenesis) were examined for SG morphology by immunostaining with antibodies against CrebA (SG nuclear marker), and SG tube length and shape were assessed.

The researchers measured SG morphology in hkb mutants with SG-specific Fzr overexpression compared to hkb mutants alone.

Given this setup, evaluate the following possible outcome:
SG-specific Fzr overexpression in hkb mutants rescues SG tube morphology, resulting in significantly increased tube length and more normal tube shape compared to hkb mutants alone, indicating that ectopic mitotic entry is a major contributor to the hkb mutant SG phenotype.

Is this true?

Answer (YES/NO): NO